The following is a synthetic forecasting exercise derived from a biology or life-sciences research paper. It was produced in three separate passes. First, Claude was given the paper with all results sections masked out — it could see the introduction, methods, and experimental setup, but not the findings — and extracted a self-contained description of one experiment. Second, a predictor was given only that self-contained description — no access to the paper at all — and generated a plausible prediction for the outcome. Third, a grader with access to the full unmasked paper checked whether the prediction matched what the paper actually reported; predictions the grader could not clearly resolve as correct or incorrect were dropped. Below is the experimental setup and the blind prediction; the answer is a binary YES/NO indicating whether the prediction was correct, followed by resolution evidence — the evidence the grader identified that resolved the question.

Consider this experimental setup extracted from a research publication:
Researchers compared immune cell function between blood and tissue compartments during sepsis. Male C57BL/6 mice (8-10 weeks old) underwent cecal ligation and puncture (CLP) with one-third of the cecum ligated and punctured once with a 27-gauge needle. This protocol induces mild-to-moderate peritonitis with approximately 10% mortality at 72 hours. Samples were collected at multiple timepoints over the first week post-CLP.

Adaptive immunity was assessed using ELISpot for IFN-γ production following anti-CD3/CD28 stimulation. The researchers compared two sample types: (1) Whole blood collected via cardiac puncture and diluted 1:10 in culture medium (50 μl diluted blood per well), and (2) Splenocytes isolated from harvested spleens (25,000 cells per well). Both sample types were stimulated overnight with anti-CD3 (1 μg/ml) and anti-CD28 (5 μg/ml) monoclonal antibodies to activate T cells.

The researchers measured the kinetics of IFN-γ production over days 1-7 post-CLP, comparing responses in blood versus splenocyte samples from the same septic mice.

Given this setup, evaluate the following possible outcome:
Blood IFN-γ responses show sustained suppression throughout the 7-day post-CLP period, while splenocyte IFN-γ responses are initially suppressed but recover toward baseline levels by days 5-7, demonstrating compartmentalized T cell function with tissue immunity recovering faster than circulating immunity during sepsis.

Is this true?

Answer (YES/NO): NO